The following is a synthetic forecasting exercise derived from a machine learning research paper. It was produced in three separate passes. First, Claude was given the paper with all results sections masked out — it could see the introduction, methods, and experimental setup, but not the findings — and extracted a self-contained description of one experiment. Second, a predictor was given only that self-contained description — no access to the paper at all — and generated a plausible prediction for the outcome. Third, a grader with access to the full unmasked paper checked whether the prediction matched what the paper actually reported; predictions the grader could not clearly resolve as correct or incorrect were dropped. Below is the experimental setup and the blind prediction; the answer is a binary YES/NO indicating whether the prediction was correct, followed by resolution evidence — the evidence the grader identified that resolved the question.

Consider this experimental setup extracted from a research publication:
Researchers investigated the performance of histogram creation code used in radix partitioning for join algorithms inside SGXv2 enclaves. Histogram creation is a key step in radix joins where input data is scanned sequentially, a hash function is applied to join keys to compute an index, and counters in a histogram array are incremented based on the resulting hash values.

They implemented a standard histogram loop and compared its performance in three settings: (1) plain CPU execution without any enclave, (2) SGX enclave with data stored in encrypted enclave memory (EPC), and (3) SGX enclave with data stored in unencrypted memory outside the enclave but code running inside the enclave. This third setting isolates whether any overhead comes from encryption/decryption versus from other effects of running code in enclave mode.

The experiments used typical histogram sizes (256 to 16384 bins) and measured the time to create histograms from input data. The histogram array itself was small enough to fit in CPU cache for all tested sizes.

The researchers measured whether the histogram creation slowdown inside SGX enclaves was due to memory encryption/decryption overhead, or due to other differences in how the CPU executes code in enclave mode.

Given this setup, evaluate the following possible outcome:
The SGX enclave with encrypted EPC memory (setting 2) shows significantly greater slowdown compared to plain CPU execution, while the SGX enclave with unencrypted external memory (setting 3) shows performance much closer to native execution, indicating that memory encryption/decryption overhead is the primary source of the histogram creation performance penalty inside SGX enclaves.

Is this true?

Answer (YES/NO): NO